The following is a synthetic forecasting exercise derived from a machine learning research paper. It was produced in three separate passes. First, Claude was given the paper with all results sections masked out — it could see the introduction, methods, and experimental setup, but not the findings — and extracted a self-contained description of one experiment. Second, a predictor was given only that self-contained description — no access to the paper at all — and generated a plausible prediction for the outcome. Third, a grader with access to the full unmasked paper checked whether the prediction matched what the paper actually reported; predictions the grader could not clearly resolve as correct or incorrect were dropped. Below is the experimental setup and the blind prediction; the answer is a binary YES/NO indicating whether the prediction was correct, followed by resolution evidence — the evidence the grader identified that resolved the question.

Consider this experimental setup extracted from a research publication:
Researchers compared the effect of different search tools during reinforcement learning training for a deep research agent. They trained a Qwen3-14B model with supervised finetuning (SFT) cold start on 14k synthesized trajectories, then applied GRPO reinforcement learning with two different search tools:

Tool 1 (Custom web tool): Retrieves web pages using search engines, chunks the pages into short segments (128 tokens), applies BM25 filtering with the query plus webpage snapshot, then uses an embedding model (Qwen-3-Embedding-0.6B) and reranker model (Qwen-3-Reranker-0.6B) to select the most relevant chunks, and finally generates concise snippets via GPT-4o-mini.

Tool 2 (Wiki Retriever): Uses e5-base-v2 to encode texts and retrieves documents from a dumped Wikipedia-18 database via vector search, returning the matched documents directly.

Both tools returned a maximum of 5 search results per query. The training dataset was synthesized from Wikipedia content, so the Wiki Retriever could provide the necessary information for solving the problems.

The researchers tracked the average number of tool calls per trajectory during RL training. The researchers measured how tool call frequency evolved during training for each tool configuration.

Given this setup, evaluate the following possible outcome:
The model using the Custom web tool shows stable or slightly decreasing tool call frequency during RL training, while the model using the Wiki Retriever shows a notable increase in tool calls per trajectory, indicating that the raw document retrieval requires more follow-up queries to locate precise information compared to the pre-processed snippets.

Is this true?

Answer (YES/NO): NO